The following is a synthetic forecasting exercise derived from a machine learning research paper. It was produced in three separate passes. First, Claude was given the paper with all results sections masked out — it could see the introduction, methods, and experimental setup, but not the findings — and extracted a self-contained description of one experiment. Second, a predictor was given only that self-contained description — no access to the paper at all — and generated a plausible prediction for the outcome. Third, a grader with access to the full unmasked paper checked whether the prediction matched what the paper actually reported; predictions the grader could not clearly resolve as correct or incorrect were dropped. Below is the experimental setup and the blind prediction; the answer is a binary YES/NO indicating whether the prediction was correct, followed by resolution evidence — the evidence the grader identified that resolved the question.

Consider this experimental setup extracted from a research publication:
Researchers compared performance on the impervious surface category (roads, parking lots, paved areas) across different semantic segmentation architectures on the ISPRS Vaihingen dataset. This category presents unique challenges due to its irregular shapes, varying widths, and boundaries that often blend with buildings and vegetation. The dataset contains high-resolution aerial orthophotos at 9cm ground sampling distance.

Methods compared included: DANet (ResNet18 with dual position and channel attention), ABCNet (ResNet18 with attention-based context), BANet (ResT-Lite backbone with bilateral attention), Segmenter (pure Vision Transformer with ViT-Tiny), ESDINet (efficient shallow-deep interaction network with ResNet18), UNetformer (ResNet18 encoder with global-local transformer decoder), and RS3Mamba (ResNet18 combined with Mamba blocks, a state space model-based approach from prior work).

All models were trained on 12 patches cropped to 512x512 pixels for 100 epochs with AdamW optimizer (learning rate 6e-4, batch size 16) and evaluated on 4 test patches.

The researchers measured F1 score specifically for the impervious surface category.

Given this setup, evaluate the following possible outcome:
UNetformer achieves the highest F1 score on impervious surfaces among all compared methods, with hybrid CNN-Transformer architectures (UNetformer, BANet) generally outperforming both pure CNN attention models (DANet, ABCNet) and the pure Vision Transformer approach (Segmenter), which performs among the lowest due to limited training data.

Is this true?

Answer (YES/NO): NO